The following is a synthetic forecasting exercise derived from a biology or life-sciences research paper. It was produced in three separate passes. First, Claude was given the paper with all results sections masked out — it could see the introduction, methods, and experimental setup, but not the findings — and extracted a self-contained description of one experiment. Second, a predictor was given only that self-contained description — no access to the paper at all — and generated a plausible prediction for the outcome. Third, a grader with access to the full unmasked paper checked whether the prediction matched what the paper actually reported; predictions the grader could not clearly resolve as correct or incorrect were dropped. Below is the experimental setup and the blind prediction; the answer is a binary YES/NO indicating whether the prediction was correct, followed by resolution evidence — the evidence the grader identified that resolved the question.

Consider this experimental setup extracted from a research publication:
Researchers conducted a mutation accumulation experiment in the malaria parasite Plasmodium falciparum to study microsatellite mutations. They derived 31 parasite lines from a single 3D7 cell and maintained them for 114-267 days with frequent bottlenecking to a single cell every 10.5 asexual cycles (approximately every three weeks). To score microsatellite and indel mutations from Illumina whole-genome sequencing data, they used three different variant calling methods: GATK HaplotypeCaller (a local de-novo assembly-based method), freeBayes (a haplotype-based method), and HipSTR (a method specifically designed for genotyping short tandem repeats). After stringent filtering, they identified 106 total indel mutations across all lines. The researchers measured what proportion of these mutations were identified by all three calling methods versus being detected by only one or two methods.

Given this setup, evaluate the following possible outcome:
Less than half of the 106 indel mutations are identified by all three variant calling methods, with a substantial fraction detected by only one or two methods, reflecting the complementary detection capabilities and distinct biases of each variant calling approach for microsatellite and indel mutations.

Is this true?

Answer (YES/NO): YES